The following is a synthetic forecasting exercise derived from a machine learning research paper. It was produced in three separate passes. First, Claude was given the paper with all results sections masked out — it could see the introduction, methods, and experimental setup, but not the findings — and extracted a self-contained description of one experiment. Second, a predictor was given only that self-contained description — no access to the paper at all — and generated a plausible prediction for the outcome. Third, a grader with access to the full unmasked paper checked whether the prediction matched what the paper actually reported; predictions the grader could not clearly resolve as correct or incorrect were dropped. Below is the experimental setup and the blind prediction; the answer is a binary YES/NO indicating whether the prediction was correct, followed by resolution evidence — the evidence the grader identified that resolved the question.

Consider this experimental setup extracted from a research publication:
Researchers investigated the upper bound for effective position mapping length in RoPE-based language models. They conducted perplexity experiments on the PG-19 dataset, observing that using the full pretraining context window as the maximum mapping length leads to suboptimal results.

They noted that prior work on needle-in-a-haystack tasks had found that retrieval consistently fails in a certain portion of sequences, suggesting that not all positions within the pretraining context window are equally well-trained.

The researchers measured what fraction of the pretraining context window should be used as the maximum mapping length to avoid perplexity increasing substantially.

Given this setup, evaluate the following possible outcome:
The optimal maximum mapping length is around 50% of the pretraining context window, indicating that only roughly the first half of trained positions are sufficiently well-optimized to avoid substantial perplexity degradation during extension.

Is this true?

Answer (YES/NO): NO